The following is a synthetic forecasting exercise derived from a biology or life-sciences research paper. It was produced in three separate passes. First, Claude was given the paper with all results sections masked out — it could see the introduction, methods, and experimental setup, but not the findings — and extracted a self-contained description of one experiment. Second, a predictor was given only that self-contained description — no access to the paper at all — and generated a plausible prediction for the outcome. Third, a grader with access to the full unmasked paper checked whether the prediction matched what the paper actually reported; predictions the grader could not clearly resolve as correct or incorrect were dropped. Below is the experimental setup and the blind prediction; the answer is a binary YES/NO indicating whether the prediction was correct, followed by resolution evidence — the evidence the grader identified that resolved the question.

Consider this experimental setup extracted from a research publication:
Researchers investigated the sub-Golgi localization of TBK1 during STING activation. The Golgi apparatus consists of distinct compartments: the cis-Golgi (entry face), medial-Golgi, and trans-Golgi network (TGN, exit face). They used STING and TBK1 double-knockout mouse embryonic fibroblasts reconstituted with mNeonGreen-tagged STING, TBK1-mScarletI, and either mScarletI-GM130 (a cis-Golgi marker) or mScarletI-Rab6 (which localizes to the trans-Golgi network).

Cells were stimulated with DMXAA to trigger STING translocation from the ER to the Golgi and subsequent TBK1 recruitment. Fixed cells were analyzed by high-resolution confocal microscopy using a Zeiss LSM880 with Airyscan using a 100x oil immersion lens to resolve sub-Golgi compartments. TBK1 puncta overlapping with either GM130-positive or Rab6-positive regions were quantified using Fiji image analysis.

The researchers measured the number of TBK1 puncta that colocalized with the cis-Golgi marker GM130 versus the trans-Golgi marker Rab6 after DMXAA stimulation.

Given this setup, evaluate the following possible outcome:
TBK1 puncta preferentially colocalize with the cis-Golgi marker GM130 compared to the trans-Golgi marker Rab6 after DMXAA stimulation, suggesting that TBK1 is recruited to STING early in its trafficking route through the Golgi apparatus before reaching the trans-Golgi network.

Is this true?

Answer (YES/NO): NO